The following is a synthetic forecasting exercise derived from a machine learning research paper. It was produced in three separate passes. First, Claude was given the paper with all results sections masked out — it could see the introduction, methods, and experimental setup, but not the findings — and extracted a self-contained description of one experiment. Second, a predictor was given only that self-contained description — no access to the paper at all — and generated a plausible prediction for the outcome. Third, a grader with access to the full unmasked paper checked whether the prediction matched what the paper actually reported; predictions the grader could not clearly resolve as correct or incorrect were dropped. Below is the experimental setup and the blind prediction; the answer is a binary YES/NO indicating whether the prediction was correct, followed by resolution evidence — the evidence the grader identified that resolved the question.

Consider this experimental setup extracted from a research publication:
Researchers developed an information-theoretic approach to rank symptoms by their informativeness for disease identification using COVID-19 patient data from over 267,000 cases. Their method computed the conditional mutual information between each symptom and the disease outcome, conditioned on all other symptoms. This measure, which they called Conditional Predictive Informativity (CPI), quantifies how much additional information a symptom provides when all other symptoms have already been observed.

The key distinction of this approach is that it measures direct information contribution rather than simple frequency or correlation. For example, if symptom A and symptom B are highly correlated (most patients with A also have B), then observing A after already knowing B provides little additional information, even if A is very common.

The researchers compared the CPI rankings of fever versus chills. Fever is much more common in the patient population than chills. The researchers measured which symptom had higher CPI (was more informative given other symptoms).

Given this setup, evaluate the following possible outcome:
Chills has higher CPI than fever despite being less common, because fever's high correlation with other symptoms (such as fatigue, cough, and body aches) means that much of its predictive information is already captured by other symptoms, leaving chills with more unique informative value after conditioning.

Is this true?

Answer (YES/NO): YES